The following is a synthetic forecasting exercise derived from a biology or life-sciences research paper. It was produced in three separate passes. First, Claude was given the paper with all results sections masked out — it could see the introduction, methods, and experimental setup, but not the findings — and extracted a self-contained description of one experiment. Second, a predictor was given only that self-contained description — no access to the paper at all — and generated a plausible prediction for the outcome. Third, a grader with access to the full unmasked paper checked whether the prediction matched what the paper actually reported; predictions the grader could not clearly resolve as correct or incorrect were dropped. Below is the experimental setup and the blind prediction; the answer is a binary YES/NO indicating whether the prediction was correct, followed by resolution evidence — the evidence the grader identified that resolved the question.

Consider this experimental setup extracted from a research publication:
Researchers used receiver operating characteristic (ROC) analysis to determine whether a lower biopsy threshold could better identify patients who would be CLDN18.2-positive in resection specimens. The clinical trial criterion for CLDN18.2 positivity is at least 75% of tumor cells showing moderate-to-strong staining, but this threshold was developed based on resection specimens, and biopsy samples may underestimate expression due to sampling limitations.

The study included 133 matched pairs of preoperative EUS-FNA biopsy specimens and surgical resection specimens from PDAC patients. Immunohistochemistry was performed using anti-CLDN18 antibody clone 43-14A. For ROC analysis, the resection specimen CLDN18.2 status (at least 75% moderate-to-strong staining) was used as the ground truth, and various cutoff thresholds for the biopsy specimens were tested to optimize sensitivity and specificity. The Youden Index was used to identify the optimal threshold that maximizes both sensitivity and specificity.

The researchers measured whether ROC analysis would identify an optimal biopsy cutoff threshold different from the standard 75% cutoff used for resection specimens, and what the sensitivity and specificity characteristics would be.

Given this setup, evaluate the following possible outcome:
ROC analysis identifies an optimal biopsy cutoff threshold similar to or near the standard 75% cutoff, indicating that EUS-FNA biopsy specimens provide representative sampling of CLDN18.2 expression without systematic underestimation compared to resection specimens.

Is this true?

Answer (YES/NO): NO